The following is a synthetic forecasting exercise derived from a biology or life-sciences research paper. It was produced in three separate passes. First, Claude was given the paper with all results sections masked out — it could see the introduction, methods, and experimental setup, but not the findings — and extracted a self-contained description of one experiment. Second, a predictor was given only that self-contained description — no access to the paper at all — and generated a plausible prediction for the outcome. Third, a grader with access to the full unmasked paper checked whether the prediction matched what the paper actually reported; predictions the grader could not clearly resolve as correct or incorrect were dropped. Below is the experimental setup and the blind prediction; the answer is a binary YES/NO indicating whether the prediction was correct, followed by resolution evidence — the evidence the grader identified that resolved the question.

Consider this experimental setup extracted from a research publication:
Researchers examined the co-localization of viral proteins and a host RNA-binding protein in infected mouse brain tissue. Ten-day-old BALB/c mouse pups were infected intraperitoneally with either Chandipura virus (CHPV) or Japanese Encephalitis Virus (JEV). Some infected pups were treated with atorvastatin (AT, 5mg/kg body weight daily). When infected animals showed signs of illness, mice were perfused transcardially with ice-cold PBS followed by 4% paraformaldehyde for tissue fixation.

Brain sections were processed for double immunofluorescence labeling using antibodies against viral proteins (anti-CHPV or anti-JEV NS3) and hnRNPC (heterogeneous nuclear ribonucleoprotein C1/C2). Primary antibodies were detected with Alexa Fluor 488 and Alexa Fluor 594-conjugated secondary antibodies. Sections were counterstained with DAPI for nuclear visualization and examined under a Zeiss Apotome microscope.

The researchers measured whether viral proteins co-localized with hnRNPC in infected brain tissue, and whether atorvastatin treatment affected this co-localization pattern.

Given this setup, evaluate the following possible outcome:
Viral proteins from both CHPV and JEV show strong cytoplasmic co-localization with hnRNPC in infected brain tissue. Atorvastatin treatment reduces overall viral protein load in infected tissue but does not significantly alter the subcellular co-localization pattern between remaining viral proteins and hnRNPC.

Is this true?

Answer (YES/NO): NO